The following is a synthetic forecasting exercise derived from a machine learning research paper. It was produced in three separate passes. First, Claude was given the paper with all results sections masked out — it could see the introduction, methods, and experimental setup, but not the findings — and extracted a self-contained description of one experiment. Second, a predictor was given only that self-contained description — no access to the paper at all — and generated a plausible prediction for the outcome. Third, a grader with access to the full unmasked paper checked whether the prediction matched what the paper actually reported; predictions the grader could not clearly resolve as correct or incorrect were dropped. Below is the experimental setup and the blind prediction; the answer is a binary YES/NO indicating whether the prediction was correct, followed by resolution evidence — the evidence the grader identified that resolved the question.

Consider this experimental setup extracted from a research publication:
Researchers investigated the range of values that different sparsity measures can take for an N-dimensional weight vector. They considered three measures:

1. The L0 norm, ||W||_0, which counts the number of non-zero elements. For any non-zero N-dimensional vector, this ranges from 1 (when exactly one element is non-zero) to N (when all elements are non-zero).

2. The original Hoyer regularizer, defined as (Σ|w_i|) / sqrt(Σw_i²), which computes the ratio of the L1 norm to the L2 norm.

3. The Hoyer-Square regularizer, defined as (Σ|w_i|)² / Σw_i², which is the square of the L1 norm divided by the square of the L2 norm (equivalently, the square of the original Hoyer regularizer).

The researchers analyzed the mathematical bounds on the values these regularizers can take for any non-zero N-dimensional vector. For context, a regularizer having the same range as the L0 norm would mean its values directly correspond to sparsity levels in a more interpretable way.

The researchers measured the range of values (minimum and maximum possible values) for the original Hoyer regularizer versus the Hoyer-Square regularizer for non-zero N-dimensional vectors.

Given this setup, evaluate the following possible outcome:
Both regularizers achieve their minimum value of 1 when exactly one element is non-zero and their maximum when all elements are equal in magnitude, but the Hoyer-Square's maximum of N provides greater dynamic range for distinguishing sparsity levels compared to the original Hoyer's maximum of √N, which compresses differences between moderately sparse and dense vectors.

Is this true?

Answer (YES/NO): NO